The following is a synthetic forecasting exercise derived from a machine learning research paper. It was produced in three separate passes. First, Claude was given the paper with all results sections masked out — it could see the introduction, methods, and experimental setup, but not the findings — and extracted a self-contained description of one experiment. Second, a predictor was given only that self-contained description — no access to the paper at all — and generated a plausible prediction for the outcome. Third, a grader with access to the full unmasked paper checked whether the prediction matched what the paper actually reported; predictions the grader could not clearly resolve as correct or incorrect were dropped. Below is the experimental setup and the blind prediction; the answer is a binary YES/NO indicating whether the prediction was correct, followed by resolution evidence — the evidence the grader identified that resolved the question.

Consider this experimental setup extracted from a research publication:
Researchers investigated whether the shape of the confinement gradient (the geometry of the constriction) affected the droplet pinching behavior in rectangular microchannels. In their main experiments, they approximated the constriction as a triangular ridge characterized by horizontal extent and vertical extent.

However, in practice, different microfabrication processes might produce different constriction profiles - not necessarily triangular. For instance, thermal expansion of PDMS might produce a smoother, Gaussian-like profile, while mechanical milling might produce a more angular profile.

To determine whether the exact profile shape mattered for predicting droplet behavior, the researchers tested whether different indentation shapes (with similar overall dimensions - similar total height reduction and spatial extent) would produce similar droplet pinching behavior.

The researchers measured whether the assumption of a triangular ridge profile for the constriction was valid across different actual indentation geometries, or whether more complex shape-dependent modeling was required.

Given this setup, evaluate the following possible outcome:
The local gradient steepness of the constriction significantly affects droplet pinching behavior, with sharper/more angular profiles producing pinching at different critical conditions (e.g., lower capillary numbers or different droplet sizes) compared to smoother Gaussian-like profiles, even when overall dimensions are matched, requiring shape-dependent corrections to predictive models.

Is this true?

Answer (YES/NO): NO